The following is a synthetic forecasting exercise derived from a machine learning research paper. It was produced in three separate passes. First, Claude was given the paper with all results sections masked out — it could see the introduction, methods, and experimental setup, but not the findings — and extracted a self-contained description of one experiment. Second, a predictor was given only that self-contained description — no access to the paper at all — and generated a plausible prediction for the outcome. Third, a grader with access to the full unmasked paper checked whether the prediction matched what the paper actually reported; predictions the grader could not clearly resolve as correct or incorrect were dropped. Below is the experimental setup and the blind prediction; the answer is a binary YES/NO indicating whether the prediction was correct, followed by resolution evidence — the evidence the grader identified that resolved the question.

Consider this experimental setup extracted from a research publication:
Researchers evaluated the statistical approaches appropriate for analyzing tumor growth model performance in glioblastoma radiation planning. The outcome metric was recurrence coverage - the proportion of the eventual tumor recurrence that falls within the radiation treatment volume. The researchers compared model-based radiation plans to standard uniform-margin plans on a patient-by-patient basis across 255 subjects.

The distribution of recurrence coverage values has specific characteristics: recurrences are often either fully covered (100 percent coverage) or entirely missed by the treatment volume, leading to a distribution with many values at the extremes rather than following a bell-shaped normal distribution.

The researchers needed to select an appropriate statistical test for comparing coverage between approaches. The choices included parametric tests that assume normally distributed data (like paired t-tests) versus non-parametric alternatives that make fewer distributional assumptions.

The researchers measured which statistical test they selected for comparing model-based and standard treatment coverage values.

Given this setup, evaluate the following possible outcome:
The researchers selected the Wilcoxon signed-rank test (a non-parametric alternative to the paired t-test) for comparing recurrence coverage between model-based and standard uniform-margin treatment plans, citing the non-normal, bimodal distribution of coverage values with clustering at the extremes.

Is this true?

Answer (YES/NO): YES